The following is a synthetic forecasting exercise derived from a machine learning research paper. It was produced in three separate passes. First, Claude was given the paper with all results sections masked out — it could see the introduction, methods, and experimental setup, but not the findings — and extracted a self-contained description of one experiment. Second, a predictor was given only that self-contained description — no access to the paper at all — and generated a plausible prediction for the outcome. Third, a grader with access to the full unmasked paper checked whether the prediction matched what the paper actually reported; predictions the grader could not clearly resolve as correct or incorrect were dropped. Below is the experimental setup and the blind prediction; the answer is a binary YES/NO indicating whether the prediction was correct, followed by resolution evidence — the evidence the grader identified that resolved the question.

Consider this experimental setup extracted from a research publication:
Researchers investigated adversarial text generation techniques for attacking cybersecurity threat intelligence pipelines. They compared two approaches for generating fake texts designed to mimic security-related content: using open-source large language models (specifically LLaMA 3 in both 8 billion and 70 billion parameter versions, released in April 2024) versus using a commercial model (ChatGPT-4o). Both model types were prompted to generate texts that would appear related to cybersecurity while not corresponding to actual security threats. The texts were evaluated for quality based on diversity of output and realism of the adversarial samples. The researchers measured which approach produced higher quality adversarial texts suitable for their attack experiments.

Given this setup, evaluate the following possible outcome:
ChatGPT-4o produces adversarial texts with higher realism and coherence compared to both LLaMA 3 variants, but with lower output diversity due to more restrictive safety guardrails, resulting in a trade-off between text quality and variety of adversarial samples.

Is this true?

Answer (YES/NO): NO